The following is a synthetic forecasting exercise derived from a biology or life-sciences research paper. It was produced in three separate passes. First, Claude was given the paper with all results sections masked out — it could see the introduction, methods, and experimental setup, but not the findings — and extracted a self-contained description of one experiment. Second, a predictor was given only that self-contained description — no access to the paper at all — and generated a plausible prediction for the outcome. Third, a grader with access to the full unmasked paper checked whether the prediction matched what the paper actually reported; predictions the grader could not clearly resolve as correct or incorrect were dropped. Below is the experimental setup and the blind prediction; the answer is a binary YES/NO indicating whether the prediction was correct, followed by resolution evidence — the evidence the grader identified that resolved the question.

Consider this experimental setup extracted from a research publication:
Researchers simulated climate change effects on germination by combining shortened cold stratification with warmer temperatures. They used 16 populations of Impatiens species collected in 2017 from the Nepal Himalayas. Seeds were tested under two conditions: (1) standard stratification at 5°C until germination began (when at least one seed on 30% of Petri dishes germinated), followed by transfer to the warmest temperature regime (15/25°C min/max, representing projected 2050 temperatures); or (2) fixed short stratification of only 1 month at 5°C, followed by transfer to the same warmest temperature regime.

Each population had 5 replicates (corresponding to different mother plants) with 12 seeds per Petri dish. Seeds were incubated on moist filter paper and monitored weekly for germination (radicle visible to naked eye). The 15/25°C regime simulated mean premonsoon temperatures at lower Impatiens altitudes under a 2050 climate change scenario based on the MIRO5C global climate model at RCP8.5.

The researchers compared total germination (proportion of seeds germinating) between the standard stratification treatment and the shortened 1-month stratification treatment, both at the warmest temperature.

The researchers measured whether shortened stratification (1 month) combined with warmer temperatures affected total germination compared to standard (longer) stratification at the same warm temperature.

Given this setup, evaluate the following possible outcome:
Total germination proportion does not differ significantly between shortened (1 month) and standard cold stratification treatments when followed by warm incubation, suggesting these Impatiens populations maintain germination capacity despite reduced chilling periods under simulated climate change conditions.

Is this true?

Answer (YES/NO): NO